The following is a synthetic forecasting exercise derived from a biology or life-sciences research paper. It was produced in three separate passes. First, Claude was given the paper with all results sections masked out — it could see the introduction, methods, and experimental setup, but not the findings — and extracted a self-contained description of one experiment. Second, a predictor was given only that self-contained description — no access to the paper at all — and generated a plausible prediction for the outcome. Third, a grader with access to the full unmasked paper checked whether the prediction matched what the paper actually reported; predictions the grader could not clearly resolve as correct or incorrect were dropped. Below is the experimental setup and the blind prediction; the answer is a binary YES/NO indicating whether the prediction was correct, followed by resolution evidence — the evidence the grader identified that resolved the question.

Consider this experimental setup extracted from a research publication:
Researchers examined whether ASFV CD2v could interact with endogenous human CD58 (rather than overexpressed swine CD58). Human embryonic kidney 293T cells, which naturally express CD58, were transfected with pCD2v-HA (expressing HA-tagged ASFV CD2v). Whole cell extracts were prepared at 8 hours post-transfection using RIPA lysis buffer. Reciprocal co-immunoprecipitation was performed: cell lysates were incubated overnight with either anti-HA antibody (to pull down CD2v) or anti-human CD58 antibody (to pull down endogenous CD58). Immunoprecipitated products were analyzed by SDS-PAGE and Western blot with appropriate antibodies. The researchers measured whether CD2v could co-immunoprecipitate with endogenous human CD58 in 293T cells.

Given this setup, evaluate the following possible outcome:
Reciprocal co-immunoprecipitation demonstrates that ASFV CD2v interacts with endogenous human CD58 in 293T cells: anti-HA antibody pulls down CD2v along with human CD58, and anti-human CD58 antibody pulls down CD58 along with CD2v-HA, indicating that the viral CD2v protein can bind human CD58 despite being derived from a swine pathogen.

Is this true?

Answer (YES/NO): YES